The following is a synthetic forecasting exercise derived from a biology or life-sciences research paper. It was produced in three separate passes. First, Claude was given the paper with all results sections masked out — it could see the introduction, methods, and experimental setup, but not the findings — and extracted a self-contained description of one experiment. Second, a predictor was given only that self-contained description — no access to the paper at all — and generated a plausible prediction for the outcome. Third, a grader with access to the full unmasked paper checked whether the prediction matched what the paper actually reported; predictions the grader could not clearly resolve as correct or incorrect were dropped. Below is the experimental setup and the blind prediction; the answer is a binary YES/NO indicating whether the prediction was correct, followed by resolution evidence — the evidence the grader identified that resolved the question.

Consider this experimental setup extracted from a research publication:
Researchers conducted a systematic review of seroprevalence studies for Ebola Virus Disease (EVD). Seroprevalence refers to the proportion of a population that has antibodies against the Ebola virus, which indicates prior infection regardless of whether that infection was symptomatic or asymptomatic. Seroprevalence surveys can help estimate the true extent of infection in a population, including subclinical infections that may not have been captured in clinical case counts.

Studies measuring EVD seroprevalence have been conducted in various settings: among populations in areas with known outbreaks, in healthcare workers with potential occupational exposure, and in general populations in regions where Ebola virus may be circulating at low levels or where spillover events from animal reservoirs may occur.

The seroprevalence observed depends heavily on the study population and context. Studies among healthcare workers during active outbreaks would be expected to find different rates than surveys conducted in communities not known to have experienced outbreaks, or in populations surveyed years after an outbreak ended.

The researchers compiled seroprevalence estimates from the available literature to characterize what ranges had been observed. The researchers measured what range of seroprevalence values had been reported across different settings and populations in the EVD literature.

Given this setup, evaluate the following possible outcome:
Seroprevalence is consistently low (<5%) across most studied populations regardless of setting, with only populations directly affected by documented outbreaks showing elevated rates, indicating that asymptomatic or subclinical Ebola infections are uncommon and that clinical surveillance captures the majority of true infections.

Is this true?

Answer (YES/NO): NO